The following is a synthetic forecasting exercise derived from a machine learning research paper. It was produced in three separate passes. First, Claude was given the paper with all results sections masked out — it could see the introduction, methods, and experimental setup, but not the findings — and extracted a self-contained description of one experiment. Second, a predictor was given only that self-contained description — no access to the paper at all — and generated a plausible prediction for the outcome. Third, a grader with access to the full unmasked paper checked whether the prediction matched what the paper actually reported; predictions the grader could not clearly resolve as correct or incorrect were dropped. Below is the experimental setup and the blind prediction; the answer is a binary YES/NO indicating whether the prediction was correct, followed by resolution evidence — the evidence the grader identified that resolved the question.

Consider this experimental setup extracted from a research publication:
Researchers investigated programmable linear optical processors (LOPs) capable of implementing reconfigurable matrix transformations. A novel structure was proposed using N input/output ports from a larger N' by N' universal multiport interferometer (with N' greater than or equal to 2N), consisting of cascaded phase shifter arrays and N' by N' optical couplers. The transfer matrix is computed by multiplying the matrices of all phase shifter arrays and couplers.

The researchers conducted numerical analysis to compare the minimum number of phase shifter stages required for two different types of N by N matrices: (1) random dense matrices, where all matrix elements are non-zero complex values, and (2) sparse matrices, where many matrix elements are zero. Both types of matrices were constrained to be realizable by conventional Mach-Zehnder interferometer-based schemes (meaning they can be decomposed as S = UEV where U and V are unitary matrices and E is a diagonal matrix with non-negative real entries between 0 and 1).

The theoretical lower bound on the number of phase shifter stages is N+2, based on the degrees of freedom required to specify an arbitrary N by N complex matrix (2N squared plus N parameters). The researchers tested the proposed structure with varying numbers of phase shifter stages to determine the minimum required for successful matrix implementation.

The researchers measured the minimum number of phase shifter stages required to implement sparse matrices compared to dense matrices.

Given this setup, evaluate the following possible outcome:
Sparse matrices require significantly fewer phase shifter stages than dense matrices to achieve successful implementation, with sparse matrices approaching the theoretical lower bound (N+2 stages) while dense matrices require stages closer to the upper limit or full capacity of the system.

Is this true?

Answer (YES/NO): NO